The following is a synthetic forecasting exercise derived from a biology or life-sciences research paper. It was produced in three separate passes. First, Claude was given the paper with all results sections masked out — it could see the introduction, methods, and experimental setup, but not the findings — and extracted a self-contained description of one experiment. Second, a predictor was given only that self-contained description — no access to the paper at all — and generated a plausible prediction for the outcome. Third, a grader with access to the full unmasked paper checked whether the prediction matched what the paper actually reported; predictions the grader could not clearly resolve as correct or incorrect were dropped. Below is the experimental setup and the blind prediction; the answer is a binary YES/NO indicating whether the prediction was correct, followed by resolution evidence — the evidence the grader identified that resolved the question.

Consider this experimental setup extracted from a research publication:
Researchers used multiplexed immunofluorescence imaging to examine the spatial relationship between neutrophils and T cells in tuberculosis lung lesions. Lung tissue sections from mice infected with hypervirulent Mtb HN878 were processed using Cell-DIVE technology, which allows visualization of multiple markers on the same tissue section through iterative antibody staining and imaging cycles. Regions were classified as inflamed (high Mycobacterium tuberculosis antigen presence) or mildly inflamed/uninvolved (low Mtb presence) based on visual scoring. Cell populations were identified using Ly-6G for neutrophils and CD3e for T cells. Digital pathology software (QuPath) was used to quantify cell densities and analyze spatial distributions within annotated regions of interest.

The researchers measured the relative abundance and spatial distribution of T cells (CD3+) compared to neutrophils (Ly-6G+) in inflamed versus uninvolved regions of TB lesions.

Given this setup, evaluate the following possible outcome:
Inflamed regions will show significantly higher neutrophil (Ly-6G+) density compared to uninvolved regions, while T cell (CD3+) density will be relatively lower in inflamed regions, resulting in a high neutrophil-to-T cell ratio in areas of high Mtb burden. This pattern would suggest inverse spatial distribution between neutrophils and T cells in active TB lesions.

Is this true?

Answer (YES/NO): YES